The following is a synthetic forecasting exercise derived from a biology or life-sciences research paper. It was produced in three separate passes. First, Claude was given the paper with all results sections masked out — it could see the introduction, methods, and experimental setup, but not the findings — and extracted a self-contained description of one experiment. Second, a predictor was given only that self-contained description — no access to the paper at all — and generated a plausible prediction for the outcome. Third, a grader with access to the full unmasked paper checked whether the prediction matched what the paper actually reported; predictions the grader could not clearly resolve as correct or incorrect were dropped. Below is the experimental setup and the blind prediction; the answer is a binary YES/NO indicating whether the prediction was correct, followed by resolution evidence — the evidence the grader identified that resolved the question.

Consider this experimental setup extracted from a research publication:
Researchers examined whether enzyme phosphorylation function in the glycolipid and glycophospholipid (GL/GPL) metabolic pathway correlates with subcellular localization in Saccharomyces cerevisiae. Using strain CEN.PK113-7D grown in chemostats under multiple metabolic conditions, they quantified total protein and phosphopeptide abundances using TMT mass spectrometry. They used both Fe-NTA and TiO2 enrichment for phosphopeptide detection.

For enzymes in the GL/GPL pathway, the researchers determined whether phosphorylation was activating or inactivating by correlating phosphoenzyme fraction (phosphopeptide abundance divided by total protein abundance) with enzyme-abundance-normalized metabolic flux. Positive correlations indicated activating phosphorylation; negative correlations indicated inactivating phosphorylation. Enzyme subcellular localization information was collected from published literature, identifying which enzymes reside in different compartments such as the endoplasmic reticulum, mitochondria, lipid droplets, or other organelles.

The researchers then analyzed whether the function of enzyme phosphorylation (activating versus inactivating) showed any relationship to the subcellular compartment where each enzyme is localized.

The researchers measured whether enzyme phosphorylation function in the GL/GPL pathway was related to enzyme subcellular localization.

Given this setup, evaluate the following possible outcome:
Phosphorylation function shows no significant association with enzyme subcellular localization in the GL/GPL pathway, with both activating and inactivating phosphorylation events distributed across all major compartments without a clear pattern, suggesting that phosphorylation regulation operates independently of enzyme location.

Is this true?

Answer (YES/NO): NO